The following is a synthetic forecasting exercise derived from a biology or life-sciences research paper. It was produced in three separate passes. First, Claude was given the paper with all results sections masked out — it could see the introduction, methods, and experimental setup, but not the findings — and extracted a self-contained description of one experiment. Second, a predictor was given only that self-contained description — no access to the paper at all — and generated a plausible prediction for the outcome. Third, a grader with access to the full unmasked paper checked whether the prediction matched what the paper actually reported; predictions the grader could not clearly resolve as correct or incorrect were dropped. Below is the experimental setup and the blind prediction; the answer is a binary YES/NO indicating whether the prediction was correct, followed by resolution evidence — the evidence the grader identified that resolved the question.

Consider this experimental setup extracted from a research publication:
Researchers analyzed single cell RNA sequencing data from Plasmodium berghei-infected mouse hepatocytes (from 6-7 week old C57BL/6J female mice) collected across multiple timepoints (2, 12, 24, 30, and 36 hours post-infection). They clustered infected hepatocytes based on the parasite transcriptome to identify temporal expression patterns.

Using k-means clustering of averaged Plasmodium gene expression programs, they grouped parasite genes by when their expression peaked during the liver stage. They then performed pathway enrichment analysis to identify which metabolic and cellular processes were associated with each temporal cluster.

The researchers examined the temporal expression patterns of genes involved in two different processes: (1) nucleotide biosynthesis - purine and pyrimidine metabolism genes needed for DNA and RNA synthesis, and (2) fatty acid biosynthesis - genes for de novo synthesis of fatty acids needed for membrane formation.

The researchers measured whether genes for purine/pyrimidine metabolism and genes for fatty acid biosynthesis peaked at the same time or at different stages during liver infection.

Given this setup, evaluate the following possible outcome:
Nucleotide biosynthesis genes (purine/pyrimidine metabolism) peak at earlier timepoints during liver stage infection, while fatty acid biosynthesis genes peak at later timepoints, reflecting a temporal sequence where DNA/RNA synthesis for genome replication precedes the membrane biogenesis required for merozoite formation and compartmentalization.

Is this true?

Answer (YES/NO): YES